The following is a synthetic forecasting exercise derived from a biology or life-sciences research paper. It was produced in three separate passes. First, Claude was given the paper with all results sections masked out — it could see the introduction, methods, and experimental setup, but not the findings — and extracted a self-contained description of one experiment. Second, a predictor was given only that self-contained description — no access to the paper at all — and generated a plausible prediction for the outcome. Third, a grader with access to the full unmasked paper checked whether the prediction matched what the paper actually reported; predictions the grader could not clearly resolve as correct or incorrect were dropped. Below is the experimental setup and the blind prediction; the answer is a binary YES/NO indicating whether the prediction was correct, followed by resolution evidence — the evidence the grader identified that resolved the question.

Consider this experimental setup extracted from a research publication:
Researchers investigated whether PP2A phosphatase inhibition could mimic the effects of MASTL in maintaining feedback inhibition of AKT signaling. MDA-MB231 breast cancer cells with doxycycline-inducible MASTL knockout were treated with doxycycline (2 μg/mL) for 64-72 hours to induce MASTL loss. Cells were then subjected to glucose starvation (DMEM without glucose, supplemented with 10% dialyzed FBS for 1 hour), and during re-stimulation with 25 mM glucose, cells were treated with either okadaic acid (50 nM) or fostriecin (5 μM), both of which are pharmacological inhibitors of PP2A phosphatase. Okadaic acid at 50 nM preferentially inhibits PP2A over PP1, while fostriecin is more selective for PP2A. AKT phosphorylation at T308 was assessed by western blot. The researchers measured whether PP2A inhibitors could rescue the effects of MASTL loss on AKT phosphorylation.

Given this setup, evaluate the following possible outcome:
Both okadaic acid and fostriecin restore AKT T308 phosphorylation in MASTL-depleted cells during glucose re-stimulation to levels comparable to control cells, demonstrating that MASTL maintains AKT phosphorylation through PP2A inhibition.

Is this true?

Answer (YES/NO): NO